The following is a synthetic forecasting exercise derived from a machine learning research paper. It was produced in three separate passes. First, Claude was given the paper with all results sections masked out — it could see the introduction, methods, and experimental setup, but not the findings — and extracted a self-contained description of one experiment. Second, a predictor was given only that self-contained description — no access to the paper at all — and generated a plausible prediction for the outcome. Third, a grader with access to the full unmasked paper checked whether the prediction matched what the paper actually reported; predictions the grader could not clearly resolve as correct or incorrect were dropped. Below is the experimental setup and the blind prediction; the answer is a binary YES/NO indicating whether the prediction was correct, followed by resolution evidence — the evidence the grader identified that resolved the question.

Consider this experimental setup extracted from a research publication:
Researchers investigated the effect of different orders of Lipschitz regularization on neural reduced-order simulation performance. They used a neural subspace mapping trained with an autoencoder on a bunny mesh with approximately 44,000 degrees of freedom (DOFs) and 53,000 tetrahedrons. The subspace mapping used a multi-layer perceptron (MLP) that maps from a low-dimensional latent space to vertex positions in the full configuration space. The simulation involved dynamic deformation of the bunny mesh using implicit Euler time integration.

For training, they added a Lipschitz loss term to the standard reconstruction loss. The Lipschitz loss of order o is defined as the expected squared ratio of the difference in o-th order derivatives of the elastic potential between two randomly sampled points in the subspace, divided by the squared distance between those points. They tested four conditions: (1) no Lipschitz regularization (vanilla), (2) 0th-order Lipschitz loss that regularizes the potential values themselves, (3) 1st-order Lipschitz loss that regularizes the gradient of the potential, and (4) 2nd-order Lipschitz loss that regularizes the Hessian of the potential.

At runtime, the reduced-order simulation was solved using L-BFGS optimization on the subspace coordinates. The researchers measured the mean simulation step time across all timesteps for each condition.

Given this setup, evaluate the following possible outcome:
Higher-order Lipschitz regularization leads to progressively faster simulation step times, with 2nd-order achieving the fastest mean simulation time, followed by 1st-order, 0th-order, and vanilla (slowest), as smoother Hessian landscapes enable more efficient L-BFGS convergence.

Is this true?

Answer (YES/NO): NO